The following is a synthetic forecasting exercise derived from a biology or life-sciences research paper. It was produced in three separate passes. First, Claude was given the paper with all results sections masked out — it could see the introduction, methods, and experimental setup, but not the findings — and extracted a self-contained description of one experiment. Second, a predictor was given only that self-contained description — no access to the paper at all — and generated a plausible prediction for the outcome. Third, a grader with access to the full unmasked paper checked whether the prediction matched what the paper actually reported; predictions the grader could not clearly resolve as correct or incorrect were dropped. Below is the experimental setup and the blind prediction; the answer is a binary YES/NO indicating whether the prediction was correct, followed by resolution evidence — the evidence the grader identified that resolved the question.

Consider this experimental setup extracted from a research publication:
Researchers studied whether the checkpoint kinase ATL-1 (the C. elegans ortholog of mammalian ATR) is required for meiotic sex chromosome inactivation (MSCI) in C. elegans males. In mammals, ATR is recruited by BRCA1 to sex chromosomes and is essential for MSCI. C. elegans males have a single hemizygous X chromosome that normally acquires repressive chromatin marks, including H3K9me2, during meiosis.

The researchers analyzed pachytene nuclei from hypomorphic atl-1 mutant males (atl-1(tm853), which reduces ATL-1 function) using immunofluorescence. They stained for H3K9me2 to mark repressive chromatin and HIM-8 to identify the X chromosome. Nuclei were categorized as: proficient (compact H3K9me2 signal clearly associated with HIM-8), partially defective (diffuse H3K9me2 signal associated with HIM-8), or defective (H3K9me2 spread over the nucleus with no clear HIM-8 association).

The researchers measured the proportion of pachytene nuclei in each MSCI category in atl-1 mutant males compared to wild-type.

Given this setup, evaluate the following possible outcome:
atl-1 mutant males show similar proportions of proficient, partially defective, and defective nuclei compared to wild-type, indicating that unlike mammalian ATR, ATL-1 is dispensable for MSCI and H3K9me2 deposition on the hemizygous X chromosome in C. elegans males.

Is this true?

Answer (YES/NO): NO